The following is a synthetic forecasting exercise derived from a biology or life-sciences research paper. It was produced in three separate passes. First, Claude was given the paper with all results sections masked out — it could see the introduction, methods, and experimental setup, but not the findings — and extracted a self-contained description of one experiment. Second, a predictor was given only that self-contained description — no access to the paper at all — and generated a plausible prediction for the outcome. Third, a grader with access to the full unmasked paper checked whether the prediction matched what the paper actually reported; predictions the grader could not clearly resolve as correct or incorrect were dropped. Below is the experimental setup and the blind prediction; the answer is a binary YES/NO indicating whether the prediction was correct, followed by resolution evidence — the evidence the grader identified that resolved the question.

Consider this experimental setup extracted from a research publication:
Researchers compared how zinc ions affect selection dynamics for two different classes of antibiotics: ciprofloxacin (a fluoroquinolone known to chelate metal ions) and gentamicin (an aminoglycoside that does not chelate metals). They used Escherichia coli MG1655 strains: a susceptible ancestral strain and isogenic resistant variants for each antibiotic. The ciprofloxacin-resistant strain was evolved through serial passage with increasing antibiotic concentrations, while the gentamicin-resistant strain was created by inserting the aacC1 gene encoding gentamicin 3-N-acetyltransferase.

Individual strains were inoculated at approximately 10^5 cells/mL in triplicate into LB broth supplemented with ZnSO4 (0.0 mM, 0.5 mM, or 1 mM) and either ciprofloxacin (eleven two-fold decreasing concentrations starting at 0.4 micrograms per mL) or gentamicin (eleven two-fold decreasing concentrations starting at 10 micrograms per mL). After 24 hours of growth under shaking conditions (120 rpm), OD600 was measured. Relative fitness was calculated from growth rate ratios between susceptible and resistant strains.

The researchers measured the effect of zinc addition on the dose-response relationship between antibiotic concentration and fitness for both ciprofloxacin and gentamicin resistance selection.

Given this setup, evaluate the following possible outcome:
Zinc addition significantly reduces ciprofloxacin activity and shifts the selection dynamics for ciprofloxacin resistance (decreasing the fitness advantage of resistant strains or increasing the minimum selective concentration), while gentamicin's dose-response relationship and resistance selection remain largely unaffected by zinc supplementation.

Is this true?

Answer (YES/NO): YES